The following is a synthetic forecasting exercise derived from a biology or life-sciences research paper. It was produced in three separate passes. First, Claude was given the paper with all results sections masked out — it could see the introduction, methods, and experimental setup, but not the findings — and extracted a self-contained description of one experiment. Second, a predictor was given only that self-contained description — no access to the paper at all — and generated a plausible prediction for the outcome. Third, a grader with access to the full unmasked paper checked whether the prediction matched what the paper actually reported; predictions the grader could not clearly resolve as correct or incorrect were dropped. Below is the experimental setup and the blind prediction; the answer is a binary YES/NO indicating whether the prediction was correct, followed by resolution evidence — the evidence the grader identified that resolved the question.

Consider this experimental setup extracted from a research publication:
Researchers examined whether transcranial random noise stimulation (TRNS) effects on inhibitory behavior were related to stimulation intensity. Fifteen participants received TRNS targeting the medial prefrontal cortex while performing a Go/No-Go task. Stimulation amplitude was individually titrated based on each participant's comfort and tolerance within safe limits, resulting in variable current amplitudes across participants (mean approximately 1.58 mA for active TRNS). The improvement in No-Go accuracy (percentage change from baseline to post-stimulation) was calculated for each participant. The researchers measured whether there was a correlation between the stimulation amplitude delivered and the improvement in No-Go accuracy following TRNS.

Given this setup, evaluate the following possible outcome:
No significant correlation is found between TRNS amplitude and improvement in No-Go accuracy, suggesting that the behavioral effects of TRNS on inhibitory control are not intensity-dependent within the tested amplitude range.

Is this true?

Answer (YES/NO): YES